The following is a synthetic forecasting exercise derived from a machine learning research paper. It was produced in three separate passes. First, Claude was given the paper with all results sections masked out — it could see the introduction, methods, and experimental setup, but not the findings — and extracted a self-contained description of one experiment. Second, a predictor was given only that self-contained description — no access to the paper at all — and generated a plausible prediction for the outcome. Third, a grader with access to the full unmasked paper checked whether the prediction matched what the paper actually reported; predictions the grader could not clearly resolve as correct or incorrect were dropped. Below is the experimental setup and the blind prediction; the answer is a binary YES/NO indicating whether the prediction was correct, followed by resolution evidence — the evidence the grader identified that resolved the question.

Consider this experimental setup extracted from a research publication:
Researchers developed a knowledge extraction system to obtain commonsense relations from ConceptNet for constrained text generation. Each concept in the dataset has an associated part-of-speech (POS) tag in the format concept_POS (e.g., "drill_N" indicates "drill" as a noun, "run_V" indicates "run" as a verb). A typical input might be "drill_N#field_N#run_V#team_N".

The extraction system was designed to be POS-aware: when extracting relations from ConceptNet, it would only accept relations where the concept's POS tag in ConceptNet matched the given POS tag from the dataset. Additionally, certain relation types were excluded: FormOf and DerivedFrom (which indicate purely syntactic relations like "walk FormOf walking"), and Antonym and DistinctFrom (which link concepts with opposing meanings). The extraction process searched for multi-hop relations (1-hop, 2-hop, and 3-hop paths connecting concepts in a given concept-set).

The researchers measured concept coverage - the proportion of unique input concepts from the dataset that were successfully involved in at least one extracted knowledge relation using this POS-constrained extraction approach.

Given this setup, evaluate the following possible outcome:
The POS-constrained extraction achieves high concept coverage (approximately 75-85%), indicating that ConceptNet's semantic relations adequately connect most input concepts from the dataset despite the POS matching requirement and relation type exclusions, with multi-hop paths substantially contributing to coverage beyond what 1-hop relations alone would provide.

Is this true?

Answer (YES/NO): NO